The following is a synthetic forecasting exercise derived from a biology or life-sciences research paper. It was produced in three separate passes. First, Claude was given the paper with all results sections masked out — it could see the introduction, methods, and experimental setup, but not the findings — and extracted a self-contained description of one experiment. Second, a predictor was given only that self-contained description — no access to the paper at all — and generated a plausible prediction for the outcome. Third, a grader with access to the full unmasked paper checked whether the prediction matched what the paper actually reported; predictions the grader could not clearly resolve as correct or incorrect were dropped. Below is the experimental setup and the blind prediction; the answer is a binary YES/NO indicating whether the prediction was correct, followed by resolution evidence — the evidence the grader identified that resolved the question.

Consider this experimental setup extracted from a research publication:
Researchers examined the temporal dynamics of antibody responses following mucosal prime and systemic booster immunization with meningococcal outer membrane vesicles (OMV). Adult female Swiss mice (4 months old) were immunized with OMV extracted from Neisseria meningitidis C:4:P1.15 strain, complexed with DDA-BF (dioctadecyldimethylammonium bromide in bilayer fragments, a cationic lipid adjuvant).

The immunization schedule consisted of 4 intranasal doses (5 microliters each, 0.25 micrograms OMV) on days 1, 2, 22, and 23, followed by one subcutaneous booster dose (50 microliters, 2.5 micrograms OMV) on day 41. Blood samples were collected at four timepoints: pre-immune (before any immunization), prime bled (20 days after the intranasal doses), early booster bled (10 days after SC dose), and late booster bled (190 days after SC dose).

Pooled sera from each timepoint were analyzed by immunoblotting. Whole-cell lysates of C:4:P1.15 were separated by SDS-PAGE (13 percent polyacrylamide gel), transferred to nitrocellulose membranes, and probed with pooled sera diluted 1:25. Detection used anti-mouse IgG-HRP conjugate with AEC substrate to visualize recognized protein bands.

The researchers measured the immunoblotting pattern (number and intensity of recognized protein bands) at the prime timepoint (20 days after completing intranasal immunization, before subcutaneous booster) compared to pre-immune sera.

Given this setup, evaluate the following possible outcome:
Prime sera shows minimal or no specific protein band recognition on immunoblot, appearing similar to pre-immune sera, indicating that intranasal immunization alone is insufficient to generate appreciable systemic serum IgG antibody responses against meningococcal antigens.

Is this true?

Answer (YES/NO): NO